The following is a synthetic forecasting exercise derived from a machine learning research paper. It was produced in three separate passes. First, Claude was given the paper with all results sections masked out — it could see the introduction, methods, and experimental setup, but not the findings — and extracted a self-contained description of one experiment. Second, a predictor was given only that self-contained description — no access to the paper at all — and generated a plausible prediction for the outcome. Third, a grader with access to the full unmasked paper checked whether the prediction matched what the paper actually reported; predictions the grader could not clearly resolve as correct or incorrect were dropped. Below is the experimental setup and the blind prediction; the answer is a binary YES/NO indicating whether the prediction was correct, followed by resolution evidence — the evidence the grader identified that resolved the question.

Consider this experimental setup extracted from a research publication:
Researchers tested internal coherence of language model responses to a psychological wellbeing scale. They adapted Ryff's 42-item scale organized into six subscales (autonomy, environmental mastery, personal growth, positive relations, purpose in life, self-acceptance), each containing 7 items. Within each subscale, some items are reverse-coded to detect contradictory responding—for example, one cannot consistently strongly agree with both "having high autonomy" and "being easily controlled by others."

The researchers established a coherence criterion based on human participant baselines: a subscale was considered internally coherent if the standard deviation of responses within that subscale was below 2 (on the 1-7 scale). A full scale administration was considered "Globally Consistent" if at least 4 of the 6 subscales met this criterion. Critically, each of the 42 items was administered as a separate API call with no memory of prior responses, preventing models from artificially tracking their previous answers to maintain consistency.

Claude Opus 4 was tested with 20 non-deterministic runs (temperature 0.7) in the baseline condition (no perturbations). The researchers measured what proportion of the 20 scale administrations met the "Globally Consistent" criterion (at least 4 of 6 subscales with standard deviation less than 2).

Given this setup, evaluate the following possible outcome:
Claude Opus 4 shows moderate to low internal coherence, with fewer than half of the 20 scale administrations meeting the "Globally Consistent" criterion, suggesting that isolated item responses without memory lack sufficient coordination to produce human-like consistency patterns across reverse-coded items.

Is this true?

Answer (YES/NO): NO